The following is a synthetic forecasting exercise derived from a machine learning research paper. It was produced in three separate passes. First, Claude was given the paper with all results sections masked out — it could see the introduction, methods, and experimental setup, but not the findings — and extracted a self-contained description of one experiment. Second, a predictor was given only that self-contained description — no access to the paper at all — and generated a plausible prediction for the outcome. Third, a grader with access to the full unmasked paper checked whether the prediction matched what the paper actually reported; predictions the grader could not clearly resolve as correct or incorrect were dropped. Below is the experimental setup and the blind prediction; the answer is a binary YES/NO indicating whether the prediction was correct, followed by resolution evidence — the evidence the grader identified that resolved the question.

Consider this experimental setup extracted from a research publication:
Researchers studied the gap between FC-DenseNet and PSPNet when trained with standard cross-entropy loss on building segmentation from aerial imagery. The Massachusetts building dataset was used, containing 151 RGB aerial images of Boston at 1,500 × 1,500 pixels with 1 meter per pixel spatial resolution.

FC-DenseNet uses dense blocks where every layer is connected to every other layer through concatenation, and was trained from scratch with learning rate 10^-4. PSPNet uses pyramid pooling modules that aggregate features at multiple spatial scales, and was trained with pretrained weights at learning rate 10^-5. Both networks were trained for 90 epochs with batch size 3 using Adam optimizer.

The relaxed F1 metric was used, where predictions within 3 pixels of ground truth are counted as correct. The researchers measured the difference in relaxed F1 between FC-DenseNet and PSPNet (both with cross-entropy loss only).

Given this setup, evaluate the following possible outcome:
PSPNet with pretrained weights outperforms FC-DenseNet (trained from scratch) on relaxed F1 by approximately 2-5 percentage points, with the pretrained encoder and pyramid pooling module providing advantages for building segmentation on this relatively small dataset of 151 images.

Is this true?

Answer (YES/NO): NO